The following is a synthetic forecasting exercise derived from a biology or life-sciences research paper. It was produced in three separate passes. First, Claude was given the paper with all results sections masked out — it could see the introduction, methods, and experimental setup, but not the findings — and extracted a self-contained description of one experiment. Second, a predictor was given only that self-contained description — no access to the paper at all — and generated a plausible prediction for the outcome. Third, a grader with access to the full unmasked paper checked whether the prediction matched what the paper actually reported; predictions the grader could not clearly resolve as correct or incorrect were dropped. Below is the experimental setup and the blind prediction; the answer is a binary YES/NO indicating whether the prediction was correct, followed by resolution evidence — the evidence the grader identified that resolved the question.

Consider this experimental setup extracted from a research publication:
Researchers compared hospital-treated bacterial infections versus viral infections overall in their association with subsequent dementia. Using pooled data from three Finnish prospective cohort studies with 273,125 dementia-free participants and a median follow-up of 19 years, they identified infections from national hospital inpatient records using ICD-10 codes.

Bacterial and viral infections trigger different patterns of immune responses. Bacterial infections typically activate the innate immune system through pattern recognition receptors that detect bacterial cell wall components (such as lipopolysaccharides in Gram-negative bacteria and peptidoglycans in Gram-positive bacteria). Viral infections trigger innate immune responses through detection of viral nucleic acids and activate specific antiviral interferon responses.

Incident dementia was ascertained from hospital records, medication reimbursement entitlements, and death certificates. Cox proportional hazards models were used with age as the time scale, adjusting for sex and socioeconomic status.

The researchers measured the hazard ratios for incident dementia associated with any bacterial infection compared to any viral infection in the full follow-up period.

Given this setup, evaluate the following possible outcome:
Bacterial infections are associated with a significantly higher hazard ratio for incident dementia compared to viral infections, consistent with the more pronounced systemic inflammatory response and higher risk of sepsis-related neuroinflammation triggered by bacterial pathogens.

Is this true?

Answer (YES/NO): NO